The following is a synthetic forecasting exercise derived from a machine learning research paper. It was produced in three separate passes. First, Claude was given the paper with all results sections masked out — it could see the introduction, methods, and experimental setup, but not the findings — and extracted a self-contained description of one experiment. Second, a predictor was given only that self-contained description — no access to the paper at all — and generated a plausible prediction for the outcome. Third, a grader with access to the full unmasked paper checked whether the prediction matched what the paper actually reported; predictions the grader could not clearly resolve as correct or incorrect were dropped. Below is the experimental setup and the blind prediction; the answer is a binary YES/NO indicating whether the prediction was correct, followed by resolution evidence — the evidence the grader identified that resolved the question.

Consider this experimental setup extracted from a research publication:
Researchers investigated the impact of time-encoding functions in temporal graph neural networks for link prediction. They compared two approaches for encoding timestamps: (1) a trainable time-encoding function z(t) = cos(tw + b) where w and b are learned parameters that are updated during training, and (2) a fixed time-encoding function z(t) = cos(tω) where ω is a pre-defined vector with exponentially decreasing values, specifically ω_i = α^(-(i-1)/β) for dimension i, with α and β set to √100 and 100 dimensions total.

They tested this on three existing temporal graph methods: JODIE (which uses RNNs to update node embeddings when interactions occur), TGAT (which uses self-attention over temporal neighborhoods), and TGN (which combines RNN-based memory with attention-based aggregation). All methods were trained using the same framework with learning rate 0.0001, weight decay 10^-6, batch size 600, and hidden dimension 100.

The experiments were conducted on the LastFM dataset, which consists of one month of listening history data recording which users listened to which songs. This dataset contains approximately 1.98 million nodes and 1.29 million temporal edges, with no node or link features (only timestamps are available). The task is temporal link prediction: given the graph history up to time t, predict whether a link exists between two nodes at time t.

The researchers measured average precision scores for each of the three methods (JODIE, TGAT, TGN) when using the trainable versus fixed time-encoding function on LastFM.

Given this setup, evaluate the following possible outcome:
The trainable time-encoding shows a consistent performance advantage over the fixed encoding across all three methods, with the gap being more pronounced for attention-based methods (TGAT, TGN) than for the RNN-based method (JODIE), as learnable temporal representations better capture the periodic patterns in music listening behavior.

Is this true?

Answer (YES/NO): NO